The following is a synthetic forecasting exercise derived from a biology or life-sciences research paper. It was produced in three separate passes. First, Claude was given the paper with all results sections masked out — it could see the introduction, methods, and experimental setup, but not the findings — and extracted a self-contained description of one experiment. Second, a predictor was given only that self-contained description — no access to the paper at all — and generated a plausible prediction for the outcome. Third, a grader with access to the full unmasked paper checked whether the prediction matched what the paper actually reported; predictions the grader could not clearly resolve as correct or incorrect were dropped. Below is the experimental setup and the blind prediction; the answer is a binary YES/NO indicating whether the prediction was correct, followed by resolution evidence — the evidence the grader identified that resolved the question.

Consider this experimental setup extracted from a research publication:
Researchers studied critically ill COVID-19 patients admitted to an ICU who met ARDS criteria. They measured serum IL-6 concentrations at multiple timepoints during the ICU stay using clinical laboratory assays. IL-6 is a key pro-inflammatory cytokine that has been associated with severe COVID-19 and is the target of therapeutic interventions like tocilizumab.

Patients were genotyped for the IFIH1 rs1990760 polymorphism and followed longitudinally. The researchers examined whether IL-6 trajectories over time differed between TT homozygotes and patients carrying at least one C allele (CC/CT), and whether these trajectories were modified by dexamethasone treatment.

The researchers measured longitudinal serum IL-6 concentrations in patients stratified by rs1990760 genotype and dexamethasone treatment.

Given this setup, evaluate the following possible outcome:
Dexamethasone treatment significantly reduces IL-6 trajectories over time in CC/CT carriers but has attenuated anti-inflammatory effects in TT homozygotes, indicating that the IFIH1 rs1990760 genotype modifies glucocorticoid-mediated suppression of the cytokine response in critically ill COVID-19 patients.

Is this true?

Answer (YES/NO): NO